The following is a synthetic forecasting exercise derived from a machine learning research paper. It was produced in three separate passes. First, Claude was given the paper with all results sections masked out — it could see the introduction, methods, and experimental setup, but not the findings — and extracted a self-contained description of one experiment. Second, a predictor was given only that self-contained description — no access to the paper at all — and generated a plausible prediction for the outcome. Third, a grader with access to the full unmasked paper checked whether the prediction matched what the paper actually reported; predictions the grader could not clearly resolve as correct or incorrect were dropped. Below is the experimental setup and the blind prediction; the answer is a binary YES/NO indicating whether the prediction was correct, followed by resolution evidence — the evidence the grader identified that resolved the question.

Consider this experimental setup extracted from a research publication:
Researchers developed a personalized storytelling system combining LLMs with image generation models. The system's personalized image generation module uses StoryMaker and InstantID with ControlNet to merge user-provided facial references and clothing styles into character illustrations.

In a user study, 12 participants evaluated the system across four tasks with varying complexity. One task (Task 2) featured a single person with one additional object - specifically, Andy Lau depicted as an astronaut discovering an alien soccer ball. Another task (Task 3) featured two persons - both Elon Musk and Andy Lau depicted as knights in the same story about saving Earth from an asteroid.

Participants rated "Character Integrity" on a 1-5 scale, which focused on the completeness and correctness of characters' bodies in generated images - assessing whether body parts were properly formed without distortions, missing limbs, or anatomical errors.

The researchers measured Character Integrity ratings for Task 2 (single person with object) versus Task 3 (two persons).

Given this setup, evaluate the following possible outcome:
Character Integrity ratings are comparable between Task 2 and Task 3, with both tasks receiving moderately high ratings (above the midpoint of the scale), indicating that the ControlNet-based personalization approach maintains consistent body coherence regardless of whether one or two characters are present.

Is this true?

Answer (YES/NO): NO